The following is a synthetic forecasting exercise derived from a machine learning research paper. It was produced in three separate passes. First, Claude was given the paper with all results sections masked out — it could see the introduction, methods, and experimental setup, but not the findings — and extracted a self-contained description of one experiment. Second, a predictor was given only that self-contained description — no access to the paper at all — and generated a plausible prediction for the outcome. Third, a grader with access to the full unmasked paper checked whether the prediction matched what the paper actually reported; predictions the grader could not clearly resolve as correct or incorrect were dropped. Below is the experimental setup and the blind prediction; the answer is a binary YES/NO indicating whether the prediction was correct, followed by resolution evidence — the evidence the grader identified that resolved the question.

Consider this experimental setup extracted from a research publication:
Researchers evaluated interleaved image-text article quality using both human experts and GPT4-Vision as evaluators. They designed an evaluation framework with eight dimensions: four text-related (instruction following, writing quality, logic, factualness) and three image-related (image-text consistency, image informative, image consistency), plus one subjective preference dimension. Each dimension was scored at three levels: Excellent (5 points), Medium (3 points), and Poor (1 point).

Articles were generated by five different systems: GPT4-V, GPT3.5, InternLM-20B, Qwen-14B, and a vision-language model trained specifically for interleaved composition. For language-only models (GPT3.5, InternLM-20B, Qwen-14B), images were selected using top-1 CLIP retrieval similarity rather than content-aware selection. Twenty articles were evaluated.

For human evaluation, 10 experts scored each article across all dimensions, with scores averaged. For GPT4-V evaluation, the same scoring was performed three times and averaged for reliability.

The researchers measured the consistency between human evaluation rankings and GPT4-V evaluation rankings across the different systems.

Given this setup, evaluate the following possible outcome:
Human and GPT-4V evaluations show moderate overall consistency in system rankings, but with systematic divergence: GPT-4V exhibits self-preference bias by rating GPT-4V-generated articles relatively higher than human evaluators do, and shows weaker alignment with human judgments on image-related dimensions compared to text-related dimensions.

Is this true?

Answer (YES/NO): NO